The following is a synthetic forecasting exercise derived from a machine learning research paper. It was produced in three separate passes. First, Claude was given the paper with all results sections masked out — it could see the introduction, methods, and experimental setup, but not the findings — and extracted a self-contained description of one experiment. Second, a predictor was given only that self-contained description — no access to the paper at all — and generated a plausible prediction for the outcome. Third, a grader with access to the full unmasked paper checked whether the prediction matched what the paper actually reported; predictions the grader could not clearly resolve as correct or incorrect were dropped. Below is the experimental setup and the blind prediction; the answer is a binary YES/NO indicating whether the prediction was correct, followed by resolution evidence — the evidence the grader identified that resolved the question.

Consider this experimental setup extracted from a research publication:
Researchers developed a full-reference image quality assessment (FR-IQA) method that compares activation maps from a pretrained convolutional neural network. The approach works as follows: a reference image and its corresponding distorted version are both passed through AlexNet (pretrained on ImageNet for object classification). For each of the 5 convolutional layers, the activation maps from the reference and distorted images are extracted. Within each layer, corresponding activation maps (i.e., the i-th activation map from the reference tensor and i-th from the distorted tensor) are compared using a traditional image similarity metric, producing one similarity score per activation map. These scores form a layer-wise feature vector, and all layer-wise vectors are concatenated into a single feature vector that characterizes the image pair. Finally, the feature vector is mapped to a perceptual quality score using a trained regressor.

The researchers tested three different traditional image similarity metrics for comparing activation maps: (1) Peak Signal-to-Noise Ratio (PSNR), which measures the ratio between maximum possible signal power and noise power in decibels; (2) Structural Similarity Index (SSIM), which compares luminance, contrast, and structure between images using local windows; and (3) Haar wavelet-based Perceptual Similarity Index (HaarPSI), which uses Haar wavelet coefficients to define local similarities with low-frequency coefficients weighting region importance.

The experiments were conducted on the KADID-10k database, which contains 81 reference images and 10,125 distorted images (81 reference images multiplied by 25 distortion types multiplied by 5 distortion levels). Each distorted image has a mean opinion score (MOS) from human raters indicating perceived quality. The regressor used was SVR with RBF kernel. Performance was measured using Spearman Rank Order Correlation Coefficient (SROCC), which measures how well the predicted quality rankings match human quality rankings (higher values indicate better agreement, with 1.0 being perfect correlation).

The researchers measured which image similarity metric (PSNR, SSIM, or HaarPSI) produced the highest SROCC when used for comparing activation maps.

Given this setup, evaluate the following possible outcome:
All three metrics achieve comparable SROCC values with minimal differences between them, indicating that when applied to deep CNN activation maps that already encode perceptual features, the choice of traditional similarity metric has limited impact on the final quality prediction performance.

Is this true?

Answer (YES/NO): NO